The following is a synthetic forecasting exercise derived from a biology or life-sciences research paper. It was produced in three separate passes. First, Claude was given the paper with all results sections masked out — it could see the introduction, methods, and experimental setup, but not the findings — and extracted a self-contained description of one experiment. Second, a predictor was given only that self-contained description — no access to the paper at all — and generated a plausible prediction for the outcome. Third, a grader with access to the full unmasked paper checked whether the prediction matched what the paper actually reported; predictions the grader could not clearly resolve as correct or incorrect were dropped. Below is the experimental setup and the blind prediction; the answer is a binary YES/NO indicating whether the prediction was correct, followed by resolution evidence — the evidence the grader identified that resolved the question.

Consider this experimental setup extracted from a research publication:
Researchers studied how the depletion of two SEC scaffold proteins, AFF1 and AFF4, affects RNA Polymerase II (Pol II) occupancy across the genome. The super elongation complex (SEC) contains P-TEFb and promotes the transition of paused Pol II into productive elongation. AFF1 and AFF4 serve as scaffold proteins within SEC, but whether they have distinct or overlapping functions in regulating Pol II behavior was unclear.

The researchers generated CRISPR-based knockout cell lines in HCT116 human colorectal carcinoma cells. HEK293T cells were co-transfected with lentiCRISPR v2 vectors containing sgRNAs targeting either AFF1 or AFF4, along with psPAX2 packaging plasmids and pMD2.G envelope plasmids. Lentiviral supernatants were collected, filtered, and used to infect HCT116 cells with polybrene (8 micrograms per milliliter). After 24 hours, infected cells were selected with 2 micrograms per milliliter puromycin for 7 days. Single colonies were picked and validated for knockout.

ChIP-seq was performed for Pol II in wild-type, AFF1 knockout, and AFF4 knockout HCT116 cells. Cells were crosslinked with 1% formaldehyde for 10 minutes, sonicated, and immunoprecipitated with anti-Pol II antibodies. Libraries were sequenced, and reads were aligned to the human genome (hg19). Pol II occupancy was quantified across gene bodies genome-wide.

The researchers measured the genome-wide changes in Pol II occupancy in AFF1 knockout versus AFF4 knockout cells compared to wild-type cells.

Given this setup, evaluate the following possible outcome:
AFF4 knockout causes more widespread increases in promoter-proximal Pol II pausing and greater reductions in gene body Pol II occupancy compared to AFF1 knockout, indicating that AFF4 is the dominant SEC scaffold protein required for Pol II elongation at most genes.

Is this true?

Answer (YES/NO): NO